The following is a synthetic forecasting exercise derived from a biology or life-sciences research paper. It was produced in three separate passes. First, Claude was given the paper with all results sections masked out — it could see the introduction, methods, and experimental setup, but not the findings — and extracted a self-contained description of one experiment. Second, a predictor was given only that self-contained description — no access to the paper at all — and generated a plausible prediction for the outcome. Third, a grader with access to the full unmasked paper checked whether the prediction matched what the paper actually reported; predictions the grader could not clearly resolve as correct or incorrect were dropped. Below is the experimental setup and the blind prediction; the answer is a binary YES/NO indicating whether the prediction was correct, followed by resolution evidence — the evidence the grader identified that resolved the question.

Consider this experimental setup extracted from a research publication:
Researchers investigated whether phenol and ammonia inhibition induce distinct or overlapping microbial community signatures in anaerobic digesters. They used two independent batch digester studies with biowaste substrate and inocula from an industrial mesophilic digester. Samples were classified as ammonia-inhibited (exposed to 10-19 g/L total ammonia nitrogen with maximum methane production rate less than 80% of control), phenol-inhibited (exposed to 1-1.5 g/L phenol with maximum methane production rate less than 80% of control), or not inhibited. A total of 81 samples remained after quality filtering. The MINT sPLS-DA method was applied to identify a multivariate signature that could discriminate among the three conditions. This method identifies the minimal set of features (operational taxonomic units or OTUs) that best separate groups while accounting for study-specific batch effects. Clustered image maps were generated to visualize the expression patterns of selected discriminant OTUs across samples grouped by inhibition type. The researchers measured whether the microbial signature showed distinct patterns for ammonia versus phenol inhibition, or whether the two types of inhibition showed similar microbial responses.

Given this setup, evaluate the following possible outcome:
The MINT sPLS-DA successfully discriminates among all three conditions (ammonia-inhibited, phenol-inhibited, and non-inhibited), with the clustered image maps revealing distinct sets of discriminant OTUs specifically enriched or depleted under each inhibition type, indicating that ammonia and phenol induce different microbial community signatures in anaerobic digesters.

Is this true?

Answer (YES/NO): YES